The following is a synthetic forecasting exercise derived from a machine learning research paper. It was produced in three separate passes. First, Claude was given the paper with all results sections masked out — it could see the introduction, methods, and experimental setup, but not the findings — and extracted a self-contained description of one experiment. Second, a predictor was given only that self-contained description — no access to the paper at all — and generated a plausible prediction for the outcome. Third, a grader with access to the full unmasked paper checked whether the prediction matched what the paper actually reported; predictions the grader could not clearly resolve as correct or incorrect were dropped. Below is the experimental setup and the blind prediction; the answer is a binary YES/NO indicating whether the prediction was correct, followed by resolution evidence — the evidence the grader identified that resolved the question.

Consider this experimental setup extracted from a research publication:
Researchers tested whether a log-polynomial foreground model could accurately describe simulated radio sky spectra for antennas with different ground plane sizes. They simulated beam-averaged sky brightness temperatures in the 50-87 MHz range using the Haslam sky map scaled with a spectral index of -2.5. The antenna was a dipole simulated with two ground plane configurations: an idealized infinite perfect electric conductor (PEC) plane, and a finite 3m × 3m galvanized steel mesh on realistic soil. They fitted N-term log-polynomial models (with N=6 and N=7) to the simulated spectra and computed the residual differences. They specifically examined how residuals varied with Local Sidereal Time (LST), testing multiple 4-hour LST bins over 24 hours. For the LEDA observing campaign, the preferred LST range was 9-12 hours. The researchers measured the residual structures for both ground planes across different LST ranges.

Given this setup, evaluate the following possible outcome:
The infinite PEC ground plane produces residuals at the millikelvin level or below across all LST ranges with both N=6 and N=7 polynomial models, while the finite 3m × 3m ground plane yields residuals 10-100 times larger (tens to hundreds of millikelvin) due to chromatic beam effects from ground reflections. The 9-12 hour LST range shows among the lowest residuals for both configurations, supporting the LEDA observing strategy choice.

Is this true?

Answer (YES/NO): NO